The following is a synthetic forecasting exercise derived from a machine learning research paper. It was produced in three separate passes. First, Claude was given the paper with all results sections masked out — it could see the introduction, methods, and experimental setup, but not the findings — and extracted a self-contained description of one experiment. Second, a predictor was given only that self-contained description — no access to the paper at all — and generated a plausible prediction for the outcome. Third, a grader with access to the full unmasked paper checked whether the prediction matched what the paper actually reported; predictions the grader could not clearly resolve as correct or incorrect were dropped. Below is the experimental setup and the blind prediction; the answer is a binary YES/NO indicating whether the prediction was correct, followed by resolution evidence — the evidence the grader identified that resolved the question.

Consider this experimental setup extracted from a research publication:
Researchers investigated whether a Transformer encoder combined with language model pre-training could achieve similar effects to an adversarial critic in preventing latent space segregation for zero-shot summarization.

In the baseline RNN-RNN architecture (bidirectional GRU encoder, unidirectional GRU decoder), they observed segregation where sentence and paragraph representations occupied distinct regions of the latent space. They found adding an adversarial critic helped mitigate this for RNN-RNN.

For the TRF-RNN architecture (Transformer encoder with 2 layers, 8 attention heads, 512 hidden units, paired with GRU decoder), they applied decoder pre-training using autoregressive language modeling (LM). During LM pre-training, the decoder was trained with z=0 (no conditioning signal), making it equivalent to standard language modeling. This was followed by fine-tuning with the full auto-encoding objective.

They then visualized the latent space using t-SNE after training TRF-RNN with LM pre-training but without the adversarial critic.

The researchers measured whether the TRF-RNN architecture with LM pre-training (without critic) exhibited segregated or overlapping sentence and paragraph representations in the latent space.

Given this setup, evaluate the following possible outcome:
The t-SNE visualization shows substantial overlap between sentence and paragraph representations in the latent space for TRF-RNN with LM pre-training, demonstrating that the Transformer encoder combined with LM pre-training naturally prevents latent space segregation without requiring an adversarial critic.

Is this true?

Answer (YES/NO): YES